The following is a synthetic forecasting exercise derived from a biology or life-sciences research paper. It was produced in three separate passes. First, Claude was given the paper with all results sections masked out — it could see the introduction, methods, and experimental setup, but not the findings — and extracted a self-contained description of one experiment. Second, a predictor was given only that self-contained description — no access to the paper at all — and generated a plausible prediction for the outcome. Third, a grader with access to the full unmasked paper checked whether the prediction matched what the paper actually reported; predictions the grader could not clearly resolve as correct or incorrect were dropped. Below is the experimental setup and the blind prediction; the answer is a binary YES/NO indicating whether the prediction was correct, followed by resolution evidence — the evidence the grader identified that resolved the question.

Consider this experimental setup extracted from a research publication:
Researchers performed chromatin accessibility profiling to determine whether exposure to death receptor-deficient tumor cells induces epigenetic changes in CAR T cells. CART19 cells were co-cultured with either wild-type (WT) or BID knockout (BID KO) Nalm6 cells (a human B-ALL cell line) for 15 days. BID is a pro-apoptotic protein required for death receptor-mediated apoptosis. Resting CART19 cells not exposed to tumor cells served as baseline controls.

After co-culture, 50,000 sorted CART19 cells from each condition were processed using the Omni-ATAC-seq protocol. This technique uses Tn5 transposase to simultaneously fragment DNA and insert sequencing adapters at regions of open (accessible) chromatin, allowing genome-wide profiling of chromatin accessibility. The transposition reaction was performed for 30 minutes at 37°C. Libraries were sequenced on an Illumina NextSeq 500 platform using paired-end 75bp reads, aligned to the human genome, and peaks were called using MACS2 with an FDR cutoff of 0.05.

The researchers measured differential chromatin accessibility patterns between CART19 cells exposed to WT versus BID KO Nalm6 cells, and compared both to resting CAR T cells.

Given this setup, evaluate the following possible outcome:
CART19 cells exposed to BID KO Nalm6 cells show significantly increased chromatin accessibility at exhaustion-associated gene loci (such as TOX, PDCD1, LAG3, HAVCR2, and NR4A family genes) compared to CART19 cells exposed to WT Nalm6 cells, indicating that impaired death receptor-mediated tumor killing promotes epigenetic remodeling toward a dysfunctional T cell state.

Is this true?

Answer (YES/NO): NO